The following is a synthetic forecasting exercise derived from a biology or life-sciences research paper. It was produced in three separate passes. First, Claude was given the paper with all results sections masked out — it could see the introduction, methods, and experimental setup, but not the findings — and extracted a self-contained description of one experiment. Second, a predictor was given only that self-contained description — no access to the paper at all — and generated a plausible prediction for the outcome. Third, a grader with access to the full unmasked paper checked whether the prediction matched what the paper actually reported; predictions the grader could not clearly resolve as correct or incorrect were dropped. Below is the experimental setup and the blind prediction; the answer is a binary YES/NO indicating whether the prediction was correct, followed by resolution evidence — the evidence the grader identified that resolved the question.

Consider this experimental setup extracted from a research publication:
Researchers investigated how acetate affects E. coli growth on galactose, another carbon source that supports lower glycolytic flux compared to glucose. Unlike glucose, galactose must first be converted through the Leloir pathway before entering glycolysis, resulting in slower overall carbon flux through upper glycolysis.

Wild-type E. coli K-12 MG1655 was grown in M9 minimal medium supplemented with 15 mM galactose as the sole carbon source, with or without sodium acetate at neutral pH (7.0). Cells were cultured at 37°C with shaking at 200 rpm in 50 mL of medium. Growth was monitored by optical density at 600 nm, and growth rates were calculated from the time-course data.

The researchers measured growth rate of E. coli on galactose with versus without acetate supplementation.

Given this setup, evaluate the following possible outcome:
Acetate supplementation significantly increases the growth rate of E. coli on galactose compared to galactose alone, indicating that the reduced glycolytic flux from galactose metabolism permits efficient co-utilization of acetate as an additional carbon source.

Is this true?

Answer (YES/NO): YES